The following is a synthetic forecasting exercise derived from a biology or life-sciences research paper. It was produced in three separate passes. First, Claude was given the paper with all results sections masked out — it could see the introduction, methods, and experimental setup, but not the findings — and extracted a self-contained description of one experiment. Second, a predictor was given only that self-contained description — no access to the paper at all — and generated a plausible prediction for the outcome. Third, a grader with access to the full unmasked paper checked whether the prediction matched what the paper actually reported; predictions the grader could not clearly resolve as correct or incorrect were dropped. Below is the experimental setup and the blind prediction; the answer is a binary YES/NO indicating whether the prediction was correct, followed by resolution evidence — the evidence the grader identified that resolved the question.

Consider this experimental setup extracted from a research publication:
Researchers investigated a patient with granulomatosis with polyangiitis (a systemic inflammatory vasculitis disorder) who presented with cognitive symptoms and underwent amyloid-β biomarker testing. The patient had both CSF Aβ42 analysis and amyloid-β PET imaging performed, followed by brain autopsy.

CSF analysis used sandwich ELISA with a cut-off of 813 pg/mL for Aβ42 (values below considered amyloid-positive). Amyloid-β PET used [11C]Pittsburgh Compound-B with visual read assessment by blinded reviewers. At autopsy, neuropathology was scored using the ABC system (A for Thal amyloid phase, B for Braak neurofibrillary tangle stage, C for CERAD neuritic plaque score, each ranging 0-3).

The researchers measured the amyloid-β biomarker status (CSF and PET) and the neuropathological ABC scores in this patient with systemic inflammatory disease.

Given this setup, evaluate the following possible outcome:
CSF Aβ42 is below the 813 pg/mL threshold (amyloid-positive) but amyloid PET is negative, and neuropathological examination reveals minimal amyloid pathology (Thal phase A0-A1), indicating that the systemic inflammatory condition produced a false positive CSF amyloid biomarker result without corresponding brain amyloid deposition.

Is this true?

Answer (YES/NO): YES